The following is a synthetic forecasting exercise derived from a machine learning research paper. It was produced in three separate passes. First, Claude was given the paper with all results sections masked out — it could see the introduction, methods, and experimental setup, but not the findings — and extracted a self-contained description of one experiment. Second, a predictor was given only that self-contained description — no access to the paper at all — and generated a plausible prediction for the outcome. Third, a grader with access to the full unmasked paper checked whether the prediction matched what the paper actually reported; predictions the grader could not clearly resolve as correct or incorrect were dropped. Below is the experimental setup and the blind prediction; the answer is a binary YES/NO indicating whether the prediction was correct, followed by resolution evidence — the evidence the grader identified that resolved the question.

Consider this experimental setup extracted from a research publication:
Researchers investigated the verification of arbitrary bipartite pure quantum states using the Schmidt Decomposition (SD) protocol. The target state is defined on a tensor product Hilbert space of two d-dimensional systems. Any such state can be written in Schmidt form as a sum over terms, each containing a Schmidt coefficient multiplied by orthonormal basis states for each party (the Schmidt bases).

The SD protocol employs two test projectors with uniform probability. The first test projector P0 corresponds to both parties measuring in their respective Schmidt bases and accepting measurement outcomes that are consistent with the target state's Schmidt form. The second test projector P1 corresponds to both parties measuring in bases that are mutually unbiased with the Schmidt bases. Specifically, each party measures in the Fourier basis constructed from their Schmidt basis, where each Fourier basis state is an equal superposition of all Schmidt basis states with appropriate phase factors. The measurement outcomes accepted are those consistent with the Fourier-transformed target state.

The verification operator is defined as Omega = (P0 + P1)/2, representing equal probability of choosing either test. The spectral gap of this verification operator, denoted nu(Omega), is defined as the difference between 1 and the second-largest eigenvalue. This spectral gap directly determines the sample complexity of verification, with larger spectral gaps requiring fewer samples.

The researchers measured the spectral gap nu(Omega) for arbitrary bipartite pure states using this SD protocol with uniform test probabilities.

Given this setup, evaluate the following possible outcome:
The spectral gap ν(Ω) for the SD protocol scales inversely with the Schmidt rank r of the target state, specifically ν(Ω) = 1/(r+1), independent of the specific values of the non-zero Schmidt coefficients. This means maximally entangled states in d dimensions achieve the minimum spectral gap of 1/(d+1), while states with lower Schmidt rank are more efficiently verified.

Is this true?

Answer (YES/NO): NO